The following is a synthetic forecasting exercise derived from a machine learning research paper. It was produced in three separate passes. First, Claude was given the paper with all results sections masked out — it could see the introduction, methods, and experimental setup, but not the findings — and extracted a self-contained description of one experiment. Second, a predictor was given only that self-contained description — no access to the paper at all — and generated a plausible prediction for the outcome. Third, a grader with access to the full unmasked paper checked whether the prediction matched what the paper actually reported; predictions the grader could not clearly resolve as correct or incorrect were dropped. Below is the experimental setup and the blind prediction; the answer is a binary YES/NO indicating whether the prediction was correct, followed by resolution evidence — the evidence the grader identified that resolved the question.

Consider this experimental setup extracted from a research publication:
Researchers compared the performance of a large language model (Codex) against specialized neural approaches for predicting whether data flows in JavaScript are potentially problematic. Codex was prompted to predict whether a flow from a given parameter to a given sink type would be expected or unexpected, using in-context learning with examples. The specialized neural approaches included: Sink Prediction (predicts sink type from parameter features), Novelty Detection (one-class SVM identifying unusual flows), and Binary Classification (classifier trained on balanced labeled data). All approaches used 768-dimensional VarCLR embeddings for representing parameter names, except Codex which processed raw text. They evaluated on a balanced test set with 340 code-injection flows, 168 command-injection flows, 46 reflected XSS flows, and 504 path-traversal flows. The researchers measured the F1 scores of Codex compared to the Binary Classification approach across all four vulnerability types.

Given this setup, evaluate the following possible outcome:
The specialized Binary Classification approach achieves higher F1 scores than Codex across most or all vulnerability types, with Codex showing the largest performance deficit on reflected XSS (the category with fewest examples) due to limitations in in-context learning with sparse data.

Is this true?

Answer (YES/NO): NO